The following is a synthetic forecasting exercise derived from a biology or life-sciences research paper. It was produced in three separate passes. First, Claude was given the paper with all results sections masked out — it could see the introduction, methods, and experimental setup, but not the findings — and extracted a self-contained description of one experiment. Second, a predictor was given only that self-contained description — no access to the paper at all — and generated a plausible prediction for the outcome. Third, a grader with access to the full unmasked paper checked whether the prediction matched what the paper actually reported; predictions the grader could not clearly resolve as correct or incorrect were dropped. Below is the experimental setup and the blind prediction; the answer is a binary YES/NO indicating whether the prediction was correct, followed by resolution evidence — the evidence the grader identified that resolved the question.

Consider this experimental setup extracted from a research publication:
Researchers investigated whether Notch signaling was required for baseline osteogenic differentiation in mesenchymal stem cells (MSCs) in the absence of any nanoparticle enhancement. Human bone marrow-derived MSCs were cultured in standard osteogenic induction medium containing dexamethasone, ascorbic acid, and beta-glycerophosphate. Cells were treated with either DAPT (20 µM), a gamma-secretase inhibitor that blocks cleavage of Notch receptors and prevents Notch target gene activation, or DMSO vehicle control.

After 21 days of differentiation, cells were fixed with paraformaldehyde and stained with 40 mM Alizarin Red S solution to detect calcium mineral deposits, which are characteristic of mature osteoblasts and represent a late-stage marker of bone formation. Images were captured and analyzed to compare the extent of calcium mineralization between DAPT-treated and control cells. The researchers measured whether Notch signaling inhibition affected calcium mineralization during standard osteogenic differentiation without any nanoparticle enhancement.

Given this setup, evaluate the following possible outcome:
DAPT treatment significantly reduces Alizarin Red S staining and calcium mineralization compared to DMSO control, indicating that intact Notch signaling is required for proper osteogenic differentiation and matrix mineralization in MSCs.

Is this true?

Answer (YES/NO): YES